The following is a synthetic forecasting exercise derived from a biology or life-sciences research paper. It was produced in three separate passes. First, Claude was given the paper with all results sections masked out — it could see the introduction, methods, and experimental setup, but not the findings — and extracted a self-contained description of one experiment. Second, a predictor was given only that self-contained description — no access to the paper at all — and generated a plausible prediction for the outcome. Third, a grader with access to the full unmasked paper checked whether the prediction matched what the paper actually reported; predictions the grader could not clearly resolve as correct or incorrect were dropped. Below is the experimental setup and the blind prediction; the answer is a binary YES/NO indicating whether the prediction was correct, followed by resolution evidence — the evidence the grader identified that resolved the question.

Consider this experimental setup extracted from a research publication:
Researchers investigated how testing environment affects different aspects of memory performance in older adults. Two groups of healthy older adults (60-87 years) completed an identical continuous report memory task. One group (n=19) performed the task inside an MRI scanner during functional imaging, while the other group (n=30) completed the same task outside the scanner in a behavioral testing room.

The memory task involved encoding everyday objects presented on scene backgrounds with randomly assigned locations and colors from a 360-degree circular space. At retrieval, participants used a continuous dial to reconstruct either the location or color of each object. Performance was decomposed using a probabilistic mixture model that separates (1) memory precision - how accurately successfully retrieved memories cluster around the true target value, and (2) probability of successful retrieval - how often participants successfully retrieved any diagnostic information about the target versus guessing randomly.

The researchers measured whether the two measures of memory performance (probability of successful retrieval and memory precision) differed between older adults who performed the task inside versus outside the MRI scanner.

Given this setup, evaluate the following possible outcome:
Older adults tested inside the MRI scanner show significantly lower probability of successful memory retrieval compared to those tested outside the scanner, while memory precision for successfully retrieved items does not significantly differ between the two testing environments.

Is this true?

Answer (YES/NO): YES